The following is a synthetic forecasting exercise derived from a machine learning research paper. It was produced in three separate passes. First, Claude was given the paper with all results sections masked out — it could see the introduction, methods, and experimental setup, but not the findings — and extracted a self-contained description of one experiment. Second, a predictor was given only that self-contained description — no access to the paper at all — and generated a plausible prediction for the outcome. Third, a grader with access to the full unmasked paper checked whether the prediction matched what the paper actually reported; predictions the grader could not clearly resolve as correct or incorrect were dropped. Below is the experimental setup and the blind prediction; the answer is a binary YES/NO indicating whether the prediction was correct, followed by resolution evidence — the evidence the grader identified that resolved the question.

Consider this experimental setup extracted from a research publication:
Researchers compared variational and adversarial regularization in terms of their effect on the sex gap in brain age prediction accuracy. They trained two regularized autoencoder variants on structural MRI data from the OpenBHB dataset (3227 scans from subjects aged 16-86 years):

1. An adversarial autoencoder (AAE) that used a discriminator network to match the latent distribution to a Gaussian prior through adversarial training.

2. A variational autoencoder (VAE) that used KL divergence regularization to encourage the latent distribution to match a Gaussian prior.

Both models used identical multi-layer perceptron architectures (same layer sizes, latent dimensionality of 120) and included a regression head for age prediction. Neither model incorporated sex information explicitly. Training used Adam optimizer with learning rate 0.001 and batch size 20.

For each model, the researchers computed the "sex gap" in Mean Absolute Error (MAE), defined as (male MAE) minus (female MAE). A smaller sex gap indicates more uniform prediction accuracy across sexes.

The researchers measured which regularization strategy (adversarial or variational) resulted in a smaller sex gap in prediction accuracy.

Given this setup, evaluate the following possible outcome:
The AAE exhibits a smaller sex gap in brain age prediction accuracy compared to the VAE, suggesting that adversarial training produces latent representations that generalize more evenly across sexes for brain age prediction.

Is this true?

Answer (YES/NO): NO